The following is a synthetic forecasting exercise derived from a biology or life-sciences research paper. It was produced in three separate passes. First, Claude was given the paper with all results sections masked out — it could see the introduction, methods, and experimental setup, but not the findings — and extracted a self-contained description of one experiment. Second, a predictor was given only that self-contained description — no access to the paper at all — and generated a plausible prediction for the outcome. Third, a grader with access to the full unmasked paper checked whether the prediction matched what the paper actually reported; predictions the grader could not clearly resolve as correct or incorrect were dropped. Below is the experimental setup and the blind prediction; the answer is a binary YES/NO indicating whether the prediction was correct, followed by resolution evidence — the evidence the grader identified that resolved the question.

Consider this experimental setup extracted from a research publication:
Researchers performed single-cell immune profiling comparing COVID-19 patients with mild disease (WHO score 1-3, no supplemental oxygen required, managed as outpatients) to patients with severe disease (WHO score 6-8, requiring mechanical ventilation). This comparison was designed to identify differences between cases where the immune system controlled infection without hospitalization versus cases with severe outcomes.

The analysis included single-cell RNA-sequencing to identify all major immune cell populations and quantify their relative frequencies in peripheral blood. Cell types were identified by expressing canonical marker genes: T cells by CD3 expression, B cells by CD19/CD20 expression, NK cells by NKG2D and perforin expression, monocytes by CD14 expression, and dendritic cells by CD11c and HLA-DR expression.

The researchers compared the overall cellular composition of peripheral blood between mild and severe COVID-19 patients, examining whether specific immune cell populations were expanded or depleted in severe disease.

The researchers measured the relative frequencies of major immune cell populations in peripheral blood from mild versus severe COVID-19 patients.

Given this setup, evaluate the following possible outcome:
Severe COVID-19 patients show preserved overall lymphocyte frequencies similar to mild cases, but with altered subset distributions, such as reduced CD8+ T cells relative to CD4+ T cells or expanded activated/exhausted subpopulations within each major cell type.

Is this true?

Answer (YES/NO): NO